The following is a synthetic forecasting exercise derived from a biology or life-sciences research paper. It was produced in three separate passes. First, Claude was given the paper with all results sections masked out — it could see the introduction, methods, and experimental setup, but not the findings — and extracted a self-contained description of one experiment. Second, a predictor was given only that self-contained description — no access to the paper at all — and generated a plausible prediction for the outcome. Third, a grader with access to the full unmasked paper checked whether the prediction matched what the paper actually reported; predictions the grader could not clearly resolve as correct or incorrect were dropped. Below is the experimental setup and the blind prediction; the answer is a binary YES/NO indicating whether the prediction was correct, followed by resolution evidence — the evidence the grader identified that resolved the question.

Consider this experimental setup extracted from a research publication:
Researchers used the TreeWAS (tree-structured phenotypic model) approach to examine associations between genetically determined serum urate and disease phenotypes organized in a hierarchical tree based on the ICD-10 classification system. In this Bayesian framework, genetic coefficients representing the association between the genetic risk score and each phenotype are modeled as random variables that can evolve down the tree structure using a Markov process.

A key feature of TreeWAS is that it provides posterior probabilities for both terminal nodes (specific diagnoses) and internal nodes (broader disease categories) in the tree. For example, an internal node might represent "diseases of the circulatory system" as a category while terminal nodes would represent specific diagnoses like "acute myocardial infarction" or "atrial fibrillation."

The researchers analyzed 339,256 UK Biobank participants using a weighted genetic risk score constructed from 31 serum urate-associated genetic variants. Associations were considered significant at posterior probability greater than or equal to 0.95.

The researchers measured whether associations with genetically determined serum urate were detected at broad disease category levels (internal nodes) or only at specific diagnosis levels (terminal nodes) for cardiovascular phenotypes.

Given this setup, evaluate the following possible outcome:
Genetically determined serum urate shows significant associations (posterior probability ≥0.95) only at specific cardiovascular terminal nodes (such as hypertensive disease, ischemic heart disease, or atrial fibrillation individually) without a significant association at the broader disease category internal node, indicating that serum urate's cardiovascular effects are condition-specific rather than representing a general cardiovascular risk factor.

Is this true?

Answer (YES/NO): NO